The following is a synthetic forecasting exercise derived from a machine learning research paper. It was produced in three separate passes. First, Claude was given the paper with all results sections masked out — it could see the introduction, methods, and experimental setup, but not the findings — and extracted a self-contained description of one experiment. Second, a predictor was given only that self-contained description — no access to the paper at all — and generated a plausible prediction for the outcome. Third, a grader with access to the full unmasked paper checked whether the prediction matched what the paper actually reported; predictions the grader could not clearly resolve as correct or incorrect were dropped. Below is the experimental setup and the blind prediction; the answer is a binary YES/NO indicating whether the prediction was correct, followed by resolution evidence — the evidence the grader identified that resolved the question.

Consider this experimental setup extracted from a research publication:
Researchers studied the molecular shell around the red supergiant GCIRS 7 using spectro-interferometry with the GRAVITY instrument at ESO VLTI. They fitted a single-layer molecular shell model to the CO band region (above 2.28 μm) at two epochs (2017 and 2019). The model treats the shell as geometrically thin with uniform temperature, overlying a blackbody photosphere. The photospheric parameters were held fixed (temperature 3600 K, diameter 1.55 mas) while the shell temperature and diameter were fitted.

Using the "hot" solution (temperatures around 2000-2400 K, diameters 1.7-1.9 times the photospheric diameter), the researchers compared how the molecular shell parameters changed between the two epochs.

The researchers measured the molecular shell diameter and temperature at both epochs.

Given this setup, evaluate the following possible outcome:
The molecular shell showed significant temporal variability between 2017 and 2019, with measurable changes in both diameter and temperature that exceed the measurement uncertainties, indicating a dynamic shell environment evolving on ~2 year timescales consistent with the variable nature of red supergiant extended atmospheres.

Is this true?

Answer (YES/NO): YES